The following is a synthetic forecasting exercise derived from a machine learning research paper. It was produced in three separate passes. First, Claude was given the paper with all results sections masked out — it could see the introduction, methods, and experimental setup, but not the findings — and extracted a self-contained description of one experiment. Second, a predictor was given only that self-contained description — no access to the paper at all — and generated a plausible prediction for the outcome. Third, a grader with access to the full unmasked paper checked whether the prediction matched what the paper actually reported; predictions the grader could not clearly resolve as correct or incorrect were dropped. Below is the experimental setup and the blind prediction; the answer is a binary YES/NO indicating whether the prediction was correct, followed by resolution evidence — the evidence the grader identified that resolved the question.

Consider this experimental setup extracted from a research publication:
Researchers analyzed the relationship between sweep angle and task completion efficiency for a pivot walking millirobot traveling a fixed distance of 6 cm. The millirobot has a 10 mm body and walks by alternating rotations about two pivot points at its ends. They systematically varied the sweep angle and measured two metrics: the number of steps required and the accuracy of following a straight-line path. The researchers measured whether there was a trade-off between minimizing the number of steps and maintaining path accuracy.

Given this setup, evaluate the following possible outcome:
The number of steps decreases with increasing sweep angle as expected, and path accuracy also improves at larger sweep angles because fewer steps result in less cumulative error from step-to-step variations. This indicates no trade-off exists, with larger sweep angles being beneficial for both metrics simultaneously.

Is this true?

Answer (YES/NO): NO